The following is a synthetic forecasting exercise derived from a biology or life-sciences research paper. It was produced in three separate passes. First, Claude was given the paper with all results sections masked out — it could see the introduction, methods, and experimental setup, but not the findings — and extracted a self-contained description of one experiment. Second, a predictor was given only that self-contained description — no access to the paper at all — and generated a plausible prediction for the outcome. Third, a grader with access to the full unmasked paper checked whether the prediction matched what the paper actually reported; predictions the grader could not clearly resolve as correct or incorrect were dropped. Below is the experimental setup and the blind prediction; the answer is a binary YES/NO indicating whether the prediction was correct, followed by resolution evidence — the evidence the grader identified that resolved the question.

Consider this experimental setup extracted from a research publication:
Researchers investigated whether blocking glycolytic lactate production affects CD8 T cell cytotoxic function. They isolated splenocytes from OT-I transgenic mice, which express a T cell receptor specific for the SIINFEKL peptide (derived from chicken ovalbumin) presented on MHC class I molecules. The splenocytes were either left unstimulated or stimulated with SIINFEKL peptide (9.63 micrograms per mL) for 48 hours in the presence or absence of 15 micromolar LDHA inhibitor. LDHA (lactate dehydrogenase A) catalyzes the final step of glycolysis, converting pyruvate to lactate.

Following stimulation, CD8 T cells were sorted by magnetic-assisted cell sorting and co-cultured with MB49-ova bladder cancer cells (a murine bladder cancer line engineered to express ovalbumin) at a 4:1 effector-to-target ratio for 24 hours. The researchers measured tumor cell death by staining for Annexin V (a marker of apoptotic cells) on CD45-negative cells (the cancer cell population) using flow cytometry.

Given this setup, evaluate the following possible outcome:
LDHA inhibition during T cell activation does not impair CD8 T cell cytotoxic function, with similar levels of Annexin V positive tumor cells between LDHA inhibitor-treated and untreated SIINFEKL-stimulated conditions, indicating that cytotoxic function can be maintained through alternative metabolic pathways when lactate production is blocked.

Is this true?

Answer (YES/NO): NO